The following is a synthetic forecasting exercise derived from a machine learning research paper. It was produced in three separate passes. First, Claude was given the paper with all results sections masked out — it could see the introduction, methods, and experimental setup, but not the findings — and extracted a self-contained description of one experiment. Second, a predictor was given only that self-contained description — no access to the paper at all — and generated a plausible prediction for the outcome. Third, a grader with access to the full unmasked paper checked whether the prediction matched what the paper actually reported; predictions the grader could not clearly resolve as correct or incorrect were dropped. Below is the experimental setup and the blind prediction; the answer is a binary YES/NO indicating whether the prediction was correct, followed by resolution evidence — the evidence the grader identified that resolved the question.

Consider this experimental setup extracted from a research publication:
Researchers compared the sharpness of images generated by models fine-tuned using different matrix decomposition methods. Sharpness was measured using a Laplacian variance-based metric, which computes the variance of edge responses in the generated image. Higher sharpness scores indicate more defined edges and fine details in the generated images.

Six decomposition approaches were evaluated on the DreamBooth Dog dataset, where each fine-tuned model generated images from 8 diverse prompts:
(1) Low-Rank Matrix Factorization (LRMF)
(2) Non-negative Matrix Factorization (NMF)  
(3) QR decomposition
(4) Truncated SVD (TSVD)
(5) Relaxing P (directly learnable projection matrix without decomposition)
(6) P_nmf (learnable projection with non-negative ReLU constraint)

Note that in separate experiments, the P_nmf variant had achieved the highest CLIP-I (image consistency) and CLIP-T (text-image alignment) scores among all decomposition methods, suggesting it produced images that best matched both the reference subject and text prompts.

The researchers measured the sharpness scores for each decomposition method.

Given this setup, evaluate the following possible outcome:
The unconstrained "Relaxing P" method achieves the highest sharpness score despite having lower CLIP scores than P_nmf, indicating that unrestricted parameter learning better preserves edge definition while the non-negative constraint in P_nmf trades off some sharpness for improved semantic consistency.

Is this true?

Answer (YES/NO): NO